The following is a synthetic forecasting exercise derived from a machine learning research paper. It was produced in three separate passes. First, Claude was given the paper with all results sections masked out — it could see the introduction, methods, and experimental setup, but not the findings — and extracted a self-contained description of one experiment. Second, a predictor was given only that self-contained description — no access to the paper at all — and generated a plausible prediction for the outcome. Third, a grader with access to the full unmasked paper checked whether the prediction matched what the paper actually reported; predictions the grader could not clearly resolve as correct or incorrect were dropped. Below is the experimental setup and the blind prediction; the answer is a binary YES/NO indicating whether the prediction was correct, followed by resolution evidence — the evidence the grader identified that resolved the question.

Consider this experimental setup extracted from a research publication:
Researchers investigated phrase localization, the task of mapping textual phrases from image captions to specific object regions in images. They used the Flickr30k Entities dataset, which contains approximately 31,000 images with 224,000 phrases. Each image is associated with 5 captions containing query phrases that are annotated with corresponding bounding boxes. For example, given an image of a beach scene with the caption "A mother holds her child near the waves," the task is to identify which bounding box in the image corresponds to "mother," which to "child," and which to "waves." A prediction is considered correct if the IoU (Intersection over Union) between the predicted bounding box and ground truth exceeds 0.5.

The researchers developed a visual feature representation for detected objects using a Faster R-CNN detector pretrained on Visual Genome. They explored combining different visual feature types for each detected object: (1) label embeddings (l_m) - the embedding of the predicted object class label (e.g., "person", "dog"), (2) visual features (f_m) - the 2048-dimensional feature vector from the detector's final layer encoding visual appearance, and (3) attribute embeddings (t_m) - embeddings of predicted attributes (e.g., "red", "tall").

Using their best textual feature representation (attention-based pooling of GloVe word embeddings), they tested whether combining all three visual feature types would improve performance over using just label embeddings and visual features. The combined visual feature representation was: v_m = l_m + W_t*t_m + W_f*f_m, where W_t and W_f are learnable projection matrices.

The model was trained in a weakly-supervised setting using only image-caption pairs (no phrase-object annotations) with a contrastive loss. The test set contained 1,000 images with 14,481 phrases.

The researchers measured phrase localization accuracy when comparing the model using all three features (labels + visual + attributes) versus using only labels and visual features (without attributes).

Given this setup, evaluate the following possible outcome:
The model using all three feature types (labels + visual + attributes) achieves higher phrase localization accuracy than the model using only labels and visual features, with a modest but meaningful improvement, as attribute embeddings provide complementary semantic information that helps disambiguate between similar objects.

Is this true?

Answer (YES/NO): NO